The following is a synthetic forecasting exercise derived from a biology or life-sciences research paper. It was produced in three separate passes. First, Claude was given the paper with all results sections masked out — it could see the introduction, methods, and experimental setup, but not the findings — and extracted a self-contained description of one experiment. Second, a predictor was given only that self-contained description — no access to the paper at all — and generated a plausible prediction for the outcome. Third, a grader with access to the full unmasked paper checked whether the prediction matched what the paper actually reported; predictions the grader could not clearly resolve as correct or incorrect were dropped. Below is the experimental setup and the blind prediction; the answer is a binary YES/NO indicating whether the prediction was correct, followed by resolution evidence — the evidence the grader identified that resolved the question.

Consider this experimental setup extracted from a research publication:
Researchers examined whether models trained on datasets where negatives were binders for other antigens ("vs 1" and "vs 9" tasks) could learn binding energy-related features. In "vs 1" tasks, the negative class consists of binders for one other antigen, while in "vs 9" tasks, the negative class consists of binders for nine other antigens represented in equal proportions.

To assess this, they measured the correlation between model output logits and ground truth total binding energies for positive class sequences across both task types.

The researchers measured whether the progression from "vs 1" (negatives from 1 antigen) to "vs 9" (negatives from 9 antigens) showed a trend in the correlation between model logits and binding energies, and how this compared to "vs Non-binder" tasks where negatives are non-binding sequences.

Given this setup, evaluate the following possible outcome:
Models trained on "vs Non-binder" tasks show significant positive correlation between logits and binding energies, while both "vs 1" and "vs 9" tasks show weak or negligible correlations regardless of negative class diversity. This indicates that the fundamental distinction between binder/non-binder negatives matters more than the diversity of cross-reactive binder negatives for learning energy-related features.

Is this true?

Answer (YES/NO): NO